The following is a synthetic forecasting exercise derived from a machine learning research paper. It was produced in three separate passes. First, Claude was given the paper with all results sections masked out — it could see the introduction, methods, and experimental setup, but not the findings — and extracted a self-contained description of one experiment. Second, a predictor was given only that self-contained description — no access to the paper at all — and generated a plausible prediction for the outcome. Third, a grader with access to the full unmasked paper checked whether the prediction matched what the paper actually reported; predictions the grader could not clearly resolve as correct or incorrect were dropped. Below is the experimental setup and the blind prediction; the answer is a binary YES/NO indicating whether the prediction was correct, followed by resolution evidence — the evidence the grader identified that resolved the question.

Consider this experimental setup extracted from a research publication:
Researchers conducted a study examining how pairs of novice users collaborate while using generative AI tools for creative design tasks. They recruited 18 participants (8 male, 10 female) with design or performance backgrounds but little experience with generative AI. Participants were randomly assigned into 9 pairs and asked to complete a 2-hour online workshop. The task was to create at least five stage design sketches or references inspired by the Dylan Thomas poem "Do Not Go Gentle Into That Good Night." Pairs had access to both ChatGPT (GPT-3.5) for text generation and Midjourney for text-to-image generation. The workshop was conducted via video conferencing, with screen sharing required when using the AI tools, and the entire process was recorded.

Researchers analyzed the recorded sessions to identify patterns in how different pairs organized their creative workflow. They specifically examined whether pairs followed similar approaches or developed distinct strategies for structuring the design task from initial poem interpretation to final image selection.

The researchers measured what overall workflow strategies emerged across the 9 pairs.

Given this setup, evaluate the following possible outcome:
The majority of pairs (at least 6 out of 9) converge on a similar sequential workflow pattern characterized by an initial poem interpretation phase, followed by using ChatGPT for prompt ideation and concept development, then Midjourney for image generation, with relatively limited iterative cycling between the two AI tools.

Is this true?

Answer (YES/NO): NO